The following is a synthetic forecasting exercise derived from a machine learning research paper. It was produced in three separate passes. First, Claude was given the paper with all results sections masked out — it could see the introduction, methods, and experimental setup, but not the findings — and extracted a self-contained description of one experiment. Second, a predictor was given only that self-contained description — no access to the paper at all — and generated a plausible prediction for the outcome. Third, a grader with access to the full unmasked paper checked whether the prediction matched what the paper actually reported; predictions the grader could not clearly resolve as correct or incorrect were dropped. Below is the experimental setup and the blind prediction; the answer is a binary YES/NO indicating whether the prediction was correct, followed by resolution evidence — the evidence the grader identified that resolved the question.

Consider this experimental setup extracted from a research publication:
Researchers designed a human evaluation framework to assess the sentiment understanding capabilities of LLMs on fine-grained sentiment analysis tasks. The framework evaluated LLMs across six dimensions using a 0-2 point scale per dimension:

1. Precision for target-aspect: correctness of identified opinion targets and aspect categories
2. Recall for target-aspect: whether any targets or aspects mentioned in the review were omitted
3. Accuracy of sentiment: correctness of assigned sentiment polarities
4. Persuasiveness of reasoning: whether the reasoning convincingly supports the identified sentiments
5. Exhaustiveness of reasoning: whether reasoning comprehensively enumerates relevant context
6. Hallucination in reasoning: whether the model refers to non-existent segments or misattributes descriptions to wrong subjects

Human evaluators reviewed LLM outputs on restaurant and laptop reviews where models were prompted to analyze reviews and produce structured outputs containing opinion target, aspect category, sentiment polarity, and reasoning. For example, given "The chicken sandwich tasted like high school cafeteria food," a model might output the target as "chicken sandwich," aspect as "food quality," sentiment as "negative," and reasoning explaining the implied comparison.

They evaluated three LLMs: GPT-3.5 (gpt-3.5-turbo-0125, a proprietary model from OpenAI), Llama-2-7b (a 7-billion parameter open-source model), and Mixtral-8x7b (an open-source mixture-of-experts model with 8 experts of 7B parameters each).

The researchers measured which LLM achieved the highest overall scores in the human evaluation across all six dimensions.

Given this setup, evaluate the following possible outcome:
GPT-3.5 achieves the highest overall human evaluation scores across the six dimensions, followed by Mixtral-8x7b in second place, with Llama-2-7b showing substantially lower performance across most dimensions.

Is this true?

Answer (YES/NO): NO